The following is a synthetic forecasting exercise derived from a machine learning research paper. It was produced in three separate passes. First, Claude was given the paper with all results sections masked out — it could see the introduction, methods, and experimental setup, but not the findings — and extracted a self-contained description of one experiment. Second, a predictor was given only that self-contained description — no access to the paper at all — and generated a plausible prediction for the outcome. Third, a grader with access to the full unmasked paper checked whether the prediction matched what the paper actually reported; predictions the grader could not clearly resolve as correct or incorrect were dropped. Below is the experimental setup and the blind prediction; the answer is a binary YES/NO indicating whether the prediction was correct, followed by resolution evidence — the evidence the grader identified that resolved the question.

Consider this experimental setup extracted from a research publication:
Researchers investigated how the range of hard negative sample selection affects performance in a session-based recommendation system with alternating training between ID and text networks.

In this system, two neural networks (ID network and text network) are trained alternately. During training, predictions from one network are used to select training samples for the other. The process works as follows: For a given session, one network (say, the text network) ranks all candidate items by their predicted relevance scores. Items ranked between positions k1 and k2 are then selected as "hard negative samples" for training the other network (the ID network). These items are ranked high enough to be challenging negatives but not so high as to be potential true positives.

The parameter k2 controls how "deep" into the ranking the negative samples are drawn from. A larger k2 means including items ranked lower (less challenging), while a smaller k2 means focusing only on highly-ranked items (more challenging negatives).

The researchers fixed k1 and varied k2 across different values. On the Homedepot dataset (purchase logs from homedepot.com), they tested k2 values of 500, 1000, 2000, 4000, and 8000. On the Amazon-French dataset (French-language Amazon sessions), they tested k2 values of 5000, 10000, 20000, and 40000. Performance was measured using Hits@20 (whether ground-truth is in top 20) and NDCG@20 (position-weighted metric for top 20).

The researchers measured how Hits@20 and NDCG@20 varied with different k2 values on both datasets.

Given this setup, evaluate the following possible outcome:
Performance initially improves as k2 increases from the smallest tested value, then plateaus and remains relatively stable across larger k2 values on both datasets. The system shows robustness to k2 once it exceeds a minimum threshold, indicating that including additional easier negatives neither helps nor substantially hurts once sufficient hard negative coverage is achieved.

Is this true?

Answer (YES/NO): NO